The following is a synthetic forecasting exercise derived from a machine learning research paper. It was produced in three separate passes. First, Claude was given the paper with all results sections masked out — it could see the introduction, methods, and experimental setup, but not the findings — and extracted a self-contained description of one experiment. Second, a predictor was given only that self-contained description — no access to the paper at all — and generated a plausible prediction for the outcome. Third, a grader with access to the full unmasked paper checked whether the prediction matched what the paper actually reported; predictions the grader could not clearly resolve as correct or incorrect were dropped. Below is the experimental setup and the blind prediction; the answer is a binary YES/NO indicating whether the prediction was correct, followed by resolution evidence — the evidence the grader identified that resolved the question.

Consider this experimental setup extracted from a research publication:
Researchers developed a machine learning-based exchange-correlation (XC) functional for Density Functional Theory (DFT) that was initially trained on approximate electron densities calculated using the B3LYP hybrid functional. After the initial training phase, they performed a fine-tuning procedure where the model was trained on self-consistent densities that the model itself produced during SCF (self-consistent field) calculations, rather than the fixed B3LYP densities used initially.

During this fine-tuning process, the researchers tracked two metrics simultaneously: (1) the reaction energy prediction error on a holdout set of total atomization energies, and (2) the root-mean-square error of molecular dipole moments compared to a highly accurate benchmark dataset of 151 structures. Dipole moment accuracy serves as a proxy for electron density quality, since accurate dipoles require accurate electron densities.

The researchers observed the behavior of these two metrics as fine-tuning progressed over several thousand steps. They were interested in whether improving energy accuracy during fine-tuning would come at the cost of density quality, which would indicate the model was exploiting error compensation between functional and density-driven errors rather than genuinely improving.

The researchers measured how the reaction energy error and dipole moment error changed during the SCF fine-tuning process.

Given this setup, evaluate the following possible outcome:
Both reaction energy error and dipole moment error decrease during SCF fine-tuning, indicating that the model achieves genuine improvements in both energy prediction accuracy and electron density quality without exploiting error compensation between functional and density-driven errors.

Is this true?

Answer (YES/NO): NO